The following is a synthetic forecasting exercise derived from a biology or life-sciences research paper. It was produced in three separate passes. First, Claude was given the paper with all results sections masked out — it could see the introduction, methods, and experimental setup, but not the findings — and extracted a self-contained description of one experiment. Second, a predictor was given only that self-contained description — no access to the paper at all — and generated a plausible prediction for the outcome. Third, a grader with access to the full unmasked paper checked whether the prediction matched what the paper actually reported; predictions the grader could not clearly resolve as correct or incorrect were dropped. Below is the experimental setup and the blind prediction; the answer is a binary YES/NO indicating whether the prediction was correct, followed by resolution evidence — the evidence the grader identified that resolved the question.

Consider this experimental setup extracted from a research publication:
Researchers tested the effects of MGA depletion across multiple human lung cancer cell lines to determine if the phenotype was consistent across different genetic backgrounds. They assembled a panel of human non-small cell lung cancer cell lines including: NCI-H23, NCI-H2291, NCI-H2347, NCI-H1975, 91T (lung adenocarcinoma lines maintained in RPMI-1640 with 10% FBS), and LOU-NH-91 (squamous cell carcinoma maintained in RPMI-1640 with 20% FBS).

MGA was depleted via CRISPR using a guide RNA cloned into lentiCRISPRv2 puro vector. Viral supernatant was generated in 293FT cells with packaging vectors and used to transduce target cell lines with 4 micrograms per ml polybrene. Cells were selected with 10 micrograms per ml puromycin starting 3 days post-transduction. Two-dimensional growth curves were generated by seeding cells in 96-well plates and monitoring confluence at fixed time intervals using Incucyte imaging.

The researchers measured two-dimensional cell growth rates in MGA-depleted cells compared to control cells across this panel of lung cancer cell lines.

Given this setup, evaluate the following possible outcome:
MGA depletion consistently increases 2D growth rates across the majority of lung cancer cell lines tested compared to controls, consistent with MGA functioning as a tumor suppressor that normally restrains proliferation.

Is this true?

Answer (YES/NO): NO